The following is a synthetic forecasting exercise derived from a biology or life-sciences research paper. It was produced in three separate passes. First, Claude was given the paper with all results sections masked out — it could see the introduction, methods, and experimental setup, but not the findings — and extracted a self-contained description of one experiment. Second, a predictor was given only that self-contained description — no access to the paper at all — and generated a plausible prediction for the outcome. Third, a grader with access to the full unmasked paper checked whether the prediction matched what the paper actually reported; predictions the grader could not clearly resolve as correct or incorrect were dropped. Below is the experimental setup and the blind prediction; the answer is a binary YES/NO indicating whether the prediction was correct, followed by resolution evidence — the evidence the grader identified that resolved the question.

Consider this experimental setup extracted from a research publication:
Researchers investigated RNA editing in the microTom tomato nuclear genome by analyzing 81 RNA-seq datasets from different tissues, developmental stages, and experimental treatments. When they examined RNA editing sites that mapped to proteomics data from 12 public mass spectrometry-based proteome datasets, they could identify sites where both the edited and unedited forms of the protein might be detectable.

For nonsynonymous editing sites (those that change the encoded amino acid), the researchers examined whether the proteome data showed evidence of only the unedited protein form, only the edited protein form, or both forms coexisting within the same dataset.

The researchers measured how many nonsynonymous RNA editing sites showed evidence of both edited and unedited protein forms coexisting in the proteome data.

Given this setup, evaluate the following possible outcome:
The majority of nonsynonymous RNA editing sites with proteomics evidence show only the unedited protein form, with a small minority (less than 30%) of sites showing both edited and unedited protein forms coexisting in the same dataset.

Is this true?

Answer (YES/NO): NO